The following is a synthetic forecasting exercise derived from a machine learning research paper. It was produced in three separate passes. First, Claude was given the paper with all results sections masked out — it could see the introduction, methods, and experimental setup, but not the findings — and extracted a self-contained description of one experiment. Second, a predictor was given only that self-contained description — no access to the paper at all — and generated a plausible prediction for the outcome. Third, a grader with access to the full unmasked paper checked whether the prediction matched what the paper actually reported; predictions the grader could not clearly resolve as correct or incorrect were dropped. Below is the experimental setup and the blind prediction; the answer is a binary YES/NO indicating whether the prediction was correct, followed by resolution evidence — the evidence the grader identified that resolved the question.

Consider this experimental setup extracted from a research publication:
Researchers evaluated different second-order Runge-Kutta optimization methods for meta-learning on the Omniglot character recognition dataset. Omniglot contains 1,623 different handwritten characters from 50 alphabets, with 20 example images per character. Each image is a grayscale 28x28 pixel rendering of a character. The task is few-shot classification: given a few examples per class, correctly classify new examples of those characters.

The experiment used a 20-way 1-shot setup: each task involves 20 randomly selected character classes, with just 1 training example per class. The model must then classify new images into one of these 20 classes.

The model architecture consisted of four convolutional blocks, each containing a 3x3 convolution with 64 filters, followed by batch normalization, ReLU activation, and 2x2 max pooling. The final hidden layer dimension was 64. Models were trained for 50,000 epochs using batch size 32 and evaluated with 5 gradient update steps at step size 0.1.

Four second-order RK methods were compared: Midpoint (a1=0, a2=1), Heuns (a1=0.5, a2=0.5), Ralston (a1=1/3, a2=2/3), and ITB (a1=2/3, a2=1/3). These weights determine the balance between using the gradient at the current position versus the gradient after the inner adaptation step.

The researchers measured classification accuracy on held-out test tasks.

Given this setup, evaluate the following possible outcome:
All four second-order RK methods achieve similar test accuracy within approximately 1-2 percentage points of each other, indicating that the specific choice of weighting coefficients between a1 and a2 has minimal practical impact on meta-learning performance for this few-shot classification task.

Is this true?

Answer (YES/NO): NO